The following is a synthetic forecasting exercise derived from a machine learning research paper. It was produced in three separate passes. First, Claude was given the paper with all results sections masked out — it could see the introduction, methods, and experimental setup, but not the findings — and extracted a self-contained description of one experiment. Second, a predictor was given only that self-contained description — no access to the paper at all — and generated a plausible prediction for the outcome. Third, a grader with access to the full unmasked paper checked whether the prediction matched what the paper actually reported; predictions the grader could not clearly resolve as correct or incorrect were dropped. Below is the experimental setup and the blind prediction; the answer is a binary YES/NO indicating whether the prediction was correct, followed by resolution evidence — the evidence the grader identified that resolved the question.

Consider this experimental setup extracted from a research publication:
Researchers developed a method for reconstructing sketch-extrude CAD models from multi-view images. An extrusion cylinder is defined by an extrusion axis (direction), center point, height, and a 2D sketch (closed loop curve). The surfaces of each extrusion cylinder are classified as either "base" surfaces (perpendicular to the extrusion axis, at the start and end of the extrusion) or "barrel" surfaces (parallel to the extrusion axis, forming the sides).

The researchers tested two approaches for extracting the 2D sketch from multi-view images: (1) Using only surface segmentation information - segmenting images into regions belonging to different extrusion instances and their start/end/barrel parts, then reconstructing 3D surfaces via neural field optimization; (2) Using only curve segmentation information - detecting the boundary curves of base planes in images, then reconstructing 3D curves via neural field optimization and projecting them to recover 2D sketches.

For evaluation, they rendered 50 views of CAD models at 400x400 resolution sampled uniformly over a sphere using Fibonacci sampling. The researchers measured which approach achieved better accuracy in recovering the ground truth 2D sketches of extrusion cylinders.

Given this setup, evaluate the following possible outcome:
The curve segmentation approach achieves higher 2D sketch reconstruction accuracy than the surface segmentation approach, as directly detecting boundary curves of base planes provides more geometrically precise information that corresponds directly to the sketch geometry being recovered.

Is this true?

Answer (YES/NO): YES